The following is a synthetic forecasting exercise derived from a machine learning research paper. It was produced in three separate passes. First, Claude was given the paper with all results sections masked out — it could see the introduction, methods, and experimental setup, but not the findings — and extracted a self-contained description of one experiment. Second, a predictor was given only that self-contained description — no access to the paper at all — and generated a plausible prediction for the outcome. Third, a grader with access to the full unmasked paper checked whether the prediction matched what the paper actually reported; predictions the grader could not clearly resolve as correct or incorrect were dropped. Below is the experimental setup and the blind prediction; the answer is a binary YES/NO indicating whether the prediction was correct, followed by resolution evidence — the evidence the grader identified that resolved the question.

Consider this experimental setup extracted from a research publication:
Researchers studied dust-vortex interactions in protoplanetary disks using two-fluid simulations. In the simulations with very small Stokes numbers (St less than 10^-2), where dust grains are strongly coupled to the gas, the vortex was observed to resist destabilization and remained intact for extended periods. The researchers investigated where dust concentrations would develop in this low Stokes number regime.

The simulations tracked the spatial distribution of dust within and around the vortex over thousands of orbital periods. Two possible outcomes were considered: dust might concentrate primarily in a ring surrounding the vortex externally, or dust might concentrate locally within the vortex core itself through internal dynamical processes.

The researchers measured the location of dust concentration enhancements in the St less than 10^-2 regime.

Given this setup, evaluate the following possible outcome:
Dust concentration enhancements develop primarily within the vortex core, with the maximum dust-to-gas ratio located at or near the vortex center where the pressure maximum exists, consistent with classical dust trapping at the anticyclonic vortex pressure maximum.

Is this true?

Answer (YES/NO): YES